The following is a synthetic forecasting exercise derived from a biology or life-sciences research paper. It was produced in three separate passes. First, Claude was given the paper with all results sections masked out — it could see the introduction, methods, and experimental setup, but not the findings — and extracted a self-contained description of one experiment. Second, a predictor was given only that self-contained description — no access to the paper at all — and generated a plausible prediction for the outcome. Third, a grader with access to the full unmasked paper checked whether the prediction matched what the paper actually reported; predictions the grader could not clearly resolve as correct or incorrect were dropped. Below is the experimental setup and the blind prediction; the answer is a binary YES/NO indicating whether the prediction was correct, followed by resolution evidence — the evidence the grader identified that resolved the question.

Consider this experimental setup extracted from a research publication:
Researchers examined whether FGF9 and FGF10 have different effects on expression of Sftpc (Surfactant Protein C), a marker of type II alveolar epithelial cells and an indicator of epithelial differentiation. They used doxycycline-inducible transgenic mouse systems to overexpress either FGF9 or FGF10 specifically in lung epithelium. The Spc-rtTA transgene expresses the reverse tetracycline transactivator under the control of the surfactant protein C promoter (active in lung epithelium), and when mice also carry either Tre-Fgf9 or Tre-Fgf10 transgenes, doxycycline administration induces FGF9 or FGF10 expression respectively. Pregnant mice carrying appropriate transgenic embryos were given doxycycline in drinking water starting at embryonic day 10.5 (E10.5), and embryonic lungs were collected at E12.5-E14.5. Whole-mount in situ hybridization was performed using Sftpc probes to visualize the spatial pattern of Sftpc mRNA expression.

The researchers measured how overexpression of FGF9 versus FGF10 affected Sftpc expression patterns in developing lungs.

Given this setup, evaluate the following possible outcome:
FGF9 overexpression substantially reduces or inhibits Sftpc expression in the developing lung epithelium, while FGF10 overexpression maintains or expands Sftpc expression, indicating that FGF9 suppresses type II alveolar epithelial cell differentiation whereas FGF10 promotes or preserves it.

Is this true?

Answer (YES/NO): YES